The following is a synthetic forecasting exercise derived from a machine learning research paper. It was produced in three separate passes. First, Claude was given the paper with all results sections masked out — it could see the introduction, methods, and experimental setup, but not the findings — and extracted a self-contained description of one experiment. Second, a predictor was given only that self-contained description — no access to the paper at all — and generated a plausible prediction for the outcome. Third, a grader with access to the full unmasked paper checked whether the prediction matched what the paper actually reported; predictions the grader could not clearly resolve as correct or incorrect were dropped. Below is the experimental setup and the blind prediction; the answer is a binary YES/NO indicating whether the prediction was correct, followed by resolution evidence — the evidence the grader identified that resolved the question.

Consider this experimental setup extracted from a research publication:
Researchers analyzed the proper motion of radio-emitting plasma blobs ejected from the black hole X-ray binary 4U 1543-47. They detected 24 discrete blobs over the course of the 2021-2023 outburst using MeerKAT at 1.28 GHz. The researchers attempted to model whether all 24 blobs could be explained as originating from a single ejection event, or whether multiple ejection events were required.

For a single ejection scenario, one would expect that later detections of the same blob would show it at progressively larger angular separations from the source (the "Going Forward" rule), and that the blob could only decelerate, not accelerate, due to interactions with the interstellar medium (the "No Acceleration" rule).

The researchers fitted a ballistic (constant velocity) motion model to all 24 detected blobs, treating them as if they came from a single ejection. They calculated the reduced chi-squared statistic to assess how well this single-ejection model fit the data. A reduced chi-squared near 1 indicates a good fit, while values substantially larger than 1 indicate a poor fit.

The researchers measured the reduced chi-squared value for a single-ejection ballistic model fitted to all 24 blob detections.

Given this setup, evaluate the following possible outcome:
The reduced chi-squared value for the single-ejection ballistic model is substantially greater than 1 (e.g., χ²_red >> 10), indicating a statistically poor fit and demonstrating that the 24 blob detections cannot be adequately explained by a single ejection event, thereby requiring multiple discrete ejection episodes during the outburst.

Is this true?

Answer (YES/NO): YES